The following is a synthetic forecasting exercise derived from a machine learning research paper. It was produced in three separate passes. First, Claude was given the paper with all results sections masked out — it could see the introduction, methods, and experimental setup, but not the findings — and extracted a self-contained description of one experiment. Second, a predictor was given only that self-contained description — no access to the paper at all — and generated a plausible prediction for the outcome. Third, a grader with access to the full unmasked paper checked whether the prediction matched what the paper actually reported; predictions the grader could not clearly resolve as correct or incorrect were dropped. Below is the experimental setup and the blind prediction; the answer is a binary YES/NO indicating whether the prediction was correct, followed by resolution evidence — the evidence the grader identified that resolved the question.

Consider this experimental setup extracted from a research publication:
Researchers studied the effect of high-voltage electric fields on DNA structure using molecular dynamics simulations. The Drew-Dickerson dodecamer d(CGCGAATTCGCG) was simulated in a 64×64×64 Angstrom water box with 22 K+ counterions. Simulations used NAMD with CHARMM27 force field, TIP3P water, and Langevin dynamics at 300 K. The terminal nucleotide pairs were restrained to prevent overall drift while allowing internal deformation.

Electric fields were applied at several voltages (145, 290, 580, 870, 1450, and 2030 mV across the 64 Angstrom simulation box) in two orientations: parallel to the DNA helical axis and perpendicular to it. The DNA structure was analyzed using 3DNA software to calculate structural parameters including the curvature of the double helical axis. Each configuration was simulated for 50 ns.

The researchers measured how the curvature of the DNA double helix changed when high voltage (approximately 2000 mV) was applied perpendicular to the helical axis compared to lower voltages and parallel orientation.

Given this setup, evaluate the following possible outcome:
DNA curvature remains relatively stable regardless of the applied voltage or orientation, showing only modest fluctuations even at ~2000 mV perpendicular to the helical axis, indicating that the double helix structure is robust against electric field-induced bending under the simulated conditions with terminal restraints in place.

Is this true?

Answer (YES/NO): NO